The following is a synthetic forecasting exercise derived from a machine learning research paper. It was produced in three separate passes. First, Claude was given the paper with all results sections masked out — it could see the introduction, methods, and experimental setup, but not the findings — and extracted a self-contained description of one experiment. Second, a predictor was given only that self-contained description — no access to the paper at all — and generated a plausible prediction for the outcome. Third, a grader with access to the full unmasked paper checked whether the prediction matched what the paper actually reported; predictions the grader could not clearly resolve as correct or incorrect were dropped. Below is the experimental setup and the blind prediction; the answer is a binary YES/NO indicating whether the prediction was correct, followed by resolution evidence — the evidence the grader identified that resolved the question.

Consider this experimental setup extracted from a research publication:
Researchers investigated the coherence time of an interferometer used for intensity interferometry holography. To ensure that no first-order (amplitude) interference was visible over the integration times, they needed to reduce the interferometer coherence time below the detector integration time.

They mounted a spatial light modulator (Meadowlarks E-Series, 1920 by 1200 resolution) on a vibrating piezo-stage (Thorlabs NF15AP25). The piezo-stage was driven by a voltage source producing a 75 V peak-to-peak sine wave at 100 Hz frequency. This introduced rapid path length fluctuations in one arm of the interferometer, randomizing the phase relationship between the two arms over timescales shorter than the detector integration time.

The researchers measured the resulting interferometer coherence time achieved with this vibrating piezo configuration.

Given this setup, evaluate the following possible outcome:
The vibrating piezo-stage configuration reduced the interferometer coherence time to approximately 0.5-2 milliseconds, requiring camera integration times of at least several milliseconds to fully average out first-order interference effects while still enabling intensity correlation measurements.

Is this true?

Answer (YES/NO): NO